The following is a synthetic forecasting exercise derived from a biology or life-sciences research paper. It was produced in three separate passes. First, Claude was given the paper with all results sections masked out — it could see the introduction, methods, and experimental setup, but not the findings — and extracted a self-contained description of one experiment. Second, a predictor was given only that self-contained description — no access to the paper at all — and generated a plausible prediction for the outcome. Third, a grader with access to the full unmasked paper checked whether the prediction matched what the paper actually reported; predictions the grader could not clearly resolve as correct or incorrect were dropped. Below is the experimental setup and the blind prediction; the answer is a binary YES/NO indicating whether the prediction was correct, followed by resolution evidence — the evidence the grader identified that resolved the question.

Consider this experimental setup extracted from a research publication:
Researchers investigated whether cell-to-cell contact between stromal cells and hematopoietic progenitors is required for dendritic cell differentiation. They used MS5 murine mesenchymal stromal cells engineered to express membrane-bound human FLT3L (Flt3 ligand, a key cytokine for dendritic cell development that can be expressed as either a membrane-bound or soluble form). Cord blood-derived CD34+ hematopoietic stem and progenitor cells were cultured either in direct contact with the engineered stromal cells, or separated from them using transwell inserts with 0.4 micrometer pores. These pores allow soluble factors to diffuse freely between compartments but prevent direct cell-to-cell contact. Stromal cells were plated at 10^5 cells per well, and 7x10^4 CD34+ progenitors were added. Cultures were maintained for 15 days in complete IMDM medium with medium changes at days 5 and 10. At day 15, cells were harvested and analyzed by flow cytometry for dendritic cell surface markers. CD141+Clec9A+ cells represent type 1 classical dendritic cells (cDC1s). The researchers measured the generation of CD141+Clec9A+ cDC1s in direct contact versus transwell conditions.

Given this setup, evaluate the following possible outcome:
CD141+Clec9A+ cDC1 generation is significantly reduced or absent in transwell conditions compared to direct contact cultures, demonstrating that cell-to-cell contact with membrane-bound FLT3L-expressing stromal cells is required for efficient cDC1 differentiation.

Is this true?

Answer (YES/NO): YES